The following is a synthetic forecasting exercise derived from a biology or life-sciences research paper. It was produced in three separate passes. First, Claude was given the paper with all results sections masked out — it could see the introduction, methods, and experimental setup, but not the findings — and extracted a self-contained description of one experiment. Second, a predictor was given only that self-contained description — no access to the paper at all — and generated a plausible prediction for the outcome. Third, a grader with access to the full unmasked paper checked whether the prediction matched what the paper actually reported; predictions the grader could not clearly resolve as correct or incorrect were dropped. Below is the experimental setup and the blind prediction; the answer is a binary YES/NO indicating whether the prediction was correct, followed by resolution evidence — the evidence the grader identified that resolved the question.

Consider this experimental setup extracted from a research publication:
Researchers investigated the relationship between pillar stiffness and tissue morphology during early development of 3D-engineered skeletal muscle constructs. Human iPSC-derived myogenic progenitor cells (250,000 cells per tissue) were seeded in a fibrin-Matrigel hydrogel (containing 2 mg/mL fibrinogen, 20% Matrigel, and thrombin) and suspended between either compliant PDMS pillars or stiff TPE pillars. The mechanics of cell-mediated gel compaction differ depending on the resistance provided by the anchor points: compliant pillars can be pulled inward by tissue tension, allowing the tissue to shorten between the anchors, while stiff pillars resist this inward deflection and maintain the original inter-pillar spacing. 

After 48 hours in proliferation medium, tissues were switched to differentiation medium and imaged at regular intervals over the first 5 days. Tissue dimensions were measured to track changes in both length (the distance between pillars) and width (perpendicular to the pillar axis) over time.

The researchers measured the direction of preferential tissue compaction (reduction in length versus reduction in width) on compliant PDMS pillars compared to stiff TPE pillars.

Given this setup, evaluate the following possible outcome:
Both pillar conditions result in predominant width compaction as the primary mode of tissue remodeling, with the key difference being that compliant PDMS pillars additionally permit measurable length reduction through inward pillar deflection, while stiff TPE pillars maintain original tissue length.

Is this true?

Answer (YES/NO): NO